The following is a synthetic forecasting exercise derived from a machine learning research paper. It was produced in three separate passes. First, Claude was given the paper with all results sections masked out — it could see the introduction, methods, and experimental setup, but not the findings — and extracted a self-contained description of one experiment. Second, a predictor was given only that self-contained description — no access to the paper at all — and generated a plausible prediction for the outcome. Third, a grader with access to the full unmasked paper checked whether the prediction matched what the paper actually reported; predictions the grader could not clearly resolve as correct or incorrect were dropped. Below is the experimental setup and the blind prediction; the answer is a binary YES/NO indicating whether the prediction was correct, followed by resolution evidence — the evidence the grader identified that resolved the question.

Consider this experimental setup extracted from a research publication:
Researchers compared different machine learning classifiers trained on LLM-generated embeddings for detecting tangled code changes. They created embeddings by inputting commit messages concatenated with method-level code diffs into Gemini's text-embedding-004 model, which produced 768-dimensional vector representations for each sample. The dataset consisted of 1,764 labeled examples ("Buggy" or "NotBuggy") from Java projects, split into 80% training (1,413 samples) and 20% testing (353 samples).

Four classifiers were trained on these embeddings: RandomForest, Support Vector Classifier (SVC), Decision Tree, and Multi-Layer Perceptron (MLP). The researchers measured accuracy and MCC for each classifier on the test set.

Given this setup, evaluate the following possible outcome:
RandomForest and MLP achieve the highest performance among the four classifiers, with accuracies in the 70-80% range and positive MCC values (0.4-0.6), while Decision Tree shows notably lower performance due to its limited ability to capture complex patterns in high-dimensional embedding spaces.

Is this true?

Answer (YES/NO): NO